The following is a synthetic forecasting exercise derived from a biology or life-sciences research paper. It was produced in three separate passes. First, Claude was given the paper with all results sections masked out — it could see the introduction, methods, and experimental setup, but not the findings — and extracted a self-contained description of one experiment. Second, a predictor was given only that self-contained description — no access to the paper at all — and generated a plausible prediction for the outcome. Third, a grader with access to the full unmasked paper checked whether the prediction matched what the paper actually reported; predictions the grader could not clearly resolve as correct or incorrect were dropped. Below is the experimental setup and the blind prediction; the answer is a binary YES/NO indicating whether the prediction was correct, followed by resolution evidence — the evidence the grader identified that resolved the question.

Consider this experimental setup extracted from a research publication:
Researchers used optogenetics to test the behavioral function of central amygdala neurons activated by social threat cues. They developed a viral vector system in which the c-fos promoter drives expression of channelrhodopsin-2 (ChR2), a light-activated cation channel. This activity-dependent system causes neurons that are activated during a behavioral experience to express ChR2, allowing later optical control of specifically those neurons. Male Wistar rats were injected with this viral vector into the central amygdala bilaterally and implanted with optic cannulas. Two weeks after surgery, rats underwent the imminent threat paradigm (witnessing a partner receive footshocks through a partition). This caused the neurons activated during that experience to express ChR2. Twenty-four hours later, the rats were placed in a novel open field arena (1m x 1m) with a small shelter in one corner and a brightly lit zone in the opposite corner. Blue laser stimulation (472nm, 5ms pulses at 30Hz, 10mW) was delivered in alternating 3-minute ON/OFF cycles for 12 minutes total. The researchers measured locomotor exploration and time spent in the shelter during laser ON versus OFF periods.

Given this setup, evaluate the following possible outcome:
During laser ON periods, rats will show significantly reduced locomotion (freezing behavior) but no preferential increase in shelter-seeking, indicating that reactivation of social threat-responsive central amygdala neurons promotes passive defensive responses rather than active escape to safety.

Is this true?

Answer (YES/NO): NO